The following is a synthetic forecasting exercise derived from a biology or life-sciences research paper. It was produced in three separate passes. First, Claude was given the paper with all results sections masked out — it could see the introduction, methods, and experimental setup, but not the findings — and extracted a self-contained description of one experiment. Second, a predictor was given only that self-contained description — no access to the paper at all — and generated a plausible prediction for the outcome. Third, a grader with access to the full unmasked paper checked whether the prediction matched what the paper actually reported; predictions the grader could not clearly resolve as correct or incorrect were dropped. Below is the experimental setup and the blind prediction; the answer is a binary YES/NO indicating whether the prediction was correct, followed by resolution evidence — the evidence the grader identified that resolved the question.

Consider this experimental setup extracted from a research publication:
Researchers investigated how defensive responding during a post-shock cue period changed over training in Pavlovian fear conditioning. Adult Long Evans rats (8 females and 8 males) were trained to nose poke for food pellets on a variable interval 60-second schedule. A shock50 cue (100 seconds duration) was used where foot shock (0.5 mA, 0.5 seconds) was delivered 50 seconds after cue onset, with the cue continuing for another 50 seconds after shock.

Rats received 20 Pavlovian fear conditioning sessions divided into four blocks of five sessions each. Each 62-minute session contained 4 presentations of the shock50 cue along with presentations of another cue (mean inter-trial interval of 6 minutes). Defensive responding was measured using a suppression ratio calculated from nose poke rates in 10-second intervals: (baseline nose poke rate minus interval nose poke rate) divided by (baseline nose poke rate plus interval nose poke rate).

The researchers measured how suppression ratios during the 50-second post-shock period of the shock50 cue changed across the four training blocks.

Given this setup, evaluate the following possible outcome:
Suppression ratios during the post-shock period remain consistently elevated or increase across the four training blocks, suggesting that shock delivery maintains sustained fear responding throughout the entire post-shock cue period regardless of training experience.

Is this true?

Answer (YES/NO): NO